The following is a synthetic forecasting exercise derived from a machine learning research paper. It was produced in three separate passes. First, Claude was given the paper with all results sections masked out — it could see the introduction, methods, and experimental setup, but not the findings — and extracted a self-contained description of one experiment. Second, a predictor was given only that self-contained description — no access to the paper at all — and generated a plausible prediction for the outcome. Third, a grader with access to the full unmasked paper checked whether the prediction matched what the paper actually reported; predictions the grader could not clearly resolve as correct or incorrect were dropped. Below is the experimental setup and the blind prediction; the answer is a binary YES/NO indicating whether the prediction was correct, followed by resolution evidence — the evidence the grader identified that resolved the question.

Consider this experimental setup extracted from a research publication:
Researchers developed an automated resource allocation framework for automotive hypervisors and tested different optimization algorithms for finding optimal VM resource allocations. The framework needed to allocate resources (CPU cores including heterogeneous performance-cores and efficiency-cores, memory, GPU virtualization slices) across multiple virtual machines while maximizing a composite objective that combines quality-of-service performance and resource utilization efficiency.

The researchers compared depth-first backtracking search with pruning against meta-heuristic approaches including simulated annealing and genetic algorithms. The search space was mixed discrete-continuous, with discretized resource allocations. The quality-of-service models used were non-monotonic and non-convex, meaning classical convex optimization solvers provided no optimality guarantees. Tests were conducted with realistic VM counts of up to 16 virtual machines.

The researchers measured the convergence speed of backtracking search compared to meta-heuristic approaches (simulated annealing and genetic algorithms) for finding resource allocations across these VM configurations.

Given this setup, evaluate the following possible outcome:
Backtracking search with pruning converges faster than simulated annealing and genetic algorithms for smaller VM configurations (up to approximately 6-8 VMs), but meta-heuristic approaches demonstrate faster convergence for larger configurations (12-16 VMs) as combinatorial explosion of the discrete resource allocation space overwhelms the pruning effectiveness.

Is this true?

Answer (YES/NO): NO